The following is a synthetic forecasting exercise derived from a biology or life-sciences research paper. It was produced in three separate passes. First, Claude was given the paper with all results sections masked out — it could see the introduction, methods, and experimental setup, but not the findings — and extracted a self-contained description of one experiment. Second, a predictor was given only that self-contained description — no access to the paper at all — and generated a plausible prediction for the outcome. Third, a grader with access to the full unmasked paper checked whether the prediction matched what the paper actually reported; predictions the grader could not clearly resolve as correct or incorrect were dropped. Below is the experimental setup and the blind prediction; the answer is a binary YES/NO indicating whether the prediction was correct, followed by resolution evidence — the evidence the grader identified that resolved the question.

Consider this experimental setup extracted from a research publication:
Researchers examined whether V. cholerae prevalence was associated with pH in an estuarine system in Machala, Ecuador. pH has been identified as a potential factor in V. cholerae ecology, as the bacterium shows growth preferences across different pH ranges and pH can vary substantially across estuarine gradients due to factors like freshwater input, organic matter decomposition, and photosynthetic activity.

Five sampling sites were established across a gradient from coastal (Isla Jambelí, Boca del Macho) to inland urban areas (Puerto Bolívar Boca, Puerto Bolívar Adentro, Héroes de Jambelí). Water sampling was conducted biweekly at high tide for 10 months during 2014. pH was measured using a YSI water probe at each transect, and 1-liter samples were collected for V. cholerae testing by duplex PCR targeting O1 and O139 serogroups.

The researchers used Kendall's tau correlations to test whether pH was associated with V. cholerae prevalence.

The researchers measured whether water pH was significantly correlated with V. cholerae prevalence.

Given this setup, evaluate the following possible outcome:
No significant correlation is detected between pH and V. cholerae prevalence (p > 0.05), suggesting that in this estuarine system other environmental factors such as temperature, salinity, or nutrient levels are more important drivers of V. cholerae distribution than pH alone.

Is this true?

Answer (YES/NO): YES